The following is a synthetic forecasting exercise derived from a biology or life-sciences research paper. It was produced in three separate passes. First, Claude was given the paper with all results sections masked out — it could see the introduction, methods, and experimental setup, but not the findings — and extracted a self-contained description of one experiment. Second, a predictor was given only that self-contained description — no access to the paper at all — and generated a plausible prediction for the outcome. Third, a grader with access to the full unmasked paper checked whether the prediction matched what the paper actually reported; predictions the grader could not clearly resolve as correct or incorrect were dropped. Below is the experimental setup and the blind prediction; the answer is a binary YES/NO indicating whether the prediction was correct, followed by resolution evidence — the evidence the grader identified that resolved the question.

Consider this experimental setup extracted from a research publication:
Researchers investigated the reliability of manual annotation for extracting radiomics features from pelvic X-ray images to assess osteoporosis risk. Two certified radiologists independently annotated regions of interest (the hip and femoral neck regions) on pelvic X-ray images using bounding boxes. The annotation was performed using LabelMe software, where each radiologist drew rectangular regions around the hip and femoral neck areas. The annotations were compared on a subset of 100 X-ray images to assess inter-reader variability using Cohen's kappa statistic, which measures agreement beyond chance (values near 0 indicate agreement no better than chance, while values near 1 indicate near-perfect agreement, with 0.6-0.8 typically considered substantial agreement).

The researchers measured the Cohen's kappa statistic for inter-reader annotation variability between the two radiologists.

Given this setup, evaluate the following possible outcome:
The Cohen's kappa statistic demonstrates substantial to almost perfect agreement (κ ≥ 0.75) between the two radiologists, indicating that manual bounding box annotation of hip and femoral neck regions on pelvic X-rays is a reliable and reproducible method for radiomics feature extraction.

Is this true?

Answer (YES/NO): YES